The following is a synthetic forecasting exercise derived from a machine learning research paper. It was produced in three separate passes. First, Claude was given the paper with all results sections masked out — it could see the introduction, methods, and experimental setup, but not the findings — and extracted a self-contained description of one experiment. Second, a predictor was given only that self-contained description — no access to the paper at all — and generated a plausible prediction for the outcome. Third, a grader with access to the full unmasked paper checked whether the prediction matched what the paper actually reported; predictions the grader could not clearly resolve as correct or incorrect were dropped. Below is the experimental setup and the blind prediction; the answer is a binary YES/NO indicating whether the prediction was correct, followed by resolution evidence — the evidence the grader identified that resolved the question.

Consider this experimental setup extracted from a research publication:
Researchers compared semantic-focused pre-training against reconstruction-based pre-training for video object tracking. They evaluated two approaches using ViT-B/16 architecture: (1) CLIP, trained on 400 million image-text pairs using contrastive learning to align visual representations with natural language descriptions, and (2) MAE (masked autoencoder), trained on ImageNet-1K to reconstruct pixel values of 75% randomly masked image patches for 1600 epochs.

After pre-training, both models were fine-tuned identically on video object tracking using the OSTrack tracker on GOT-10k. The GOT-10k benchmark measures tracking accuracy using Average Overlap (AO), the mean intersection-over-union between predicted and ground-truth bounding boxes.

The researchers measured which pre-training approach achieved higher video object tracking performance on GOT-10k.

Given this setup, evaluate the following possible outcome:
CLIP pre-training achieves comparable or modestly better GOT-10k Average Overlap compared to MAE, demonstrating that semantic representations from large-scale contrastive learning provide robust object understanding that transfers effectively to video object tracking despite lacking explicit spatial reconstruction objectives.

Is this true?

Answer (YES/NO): NO